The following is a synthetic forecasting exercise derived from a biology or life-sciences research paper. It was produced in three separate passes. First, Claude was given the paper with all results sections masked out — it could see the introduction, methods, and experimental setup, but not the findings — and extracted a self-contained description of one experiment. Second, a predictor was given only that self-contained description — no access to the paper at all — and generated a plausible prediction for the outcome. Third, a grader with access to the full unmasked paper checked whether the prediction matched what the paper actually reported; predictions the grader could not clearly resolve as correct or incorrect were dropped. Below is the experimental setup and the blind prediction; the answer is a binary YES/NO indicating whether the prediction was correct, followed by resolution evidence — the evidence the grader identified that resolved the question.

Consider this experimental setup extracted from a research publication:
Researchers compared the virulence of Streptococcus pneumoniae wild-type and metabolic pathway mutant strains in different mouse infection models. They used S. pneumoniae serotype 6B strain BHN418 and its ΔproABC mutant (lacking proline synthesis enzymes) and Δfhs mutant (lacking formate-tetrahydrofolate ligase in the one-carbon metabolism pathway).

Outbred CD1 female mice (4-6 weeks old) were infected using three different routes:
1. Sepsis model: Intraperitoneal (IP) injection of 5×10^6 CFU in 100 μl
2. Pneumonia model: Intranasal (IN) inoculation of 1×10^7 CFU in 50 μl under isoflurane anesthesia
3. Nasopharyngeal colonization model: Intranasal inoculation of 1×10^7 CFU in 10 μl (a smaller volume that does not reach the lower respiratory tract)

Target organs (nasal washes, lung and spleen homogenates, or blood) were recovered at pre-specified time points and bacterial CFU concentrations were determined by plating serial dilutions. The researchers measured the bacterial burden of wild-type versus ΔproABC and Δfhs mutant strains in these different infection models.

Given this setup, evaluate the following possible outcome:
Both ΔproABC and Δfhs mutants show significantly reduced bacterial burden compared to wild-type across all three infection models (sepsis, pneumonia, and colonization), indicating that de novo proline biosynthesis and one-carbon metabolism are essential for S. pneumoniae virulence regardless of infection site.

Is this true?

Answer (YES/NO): NO